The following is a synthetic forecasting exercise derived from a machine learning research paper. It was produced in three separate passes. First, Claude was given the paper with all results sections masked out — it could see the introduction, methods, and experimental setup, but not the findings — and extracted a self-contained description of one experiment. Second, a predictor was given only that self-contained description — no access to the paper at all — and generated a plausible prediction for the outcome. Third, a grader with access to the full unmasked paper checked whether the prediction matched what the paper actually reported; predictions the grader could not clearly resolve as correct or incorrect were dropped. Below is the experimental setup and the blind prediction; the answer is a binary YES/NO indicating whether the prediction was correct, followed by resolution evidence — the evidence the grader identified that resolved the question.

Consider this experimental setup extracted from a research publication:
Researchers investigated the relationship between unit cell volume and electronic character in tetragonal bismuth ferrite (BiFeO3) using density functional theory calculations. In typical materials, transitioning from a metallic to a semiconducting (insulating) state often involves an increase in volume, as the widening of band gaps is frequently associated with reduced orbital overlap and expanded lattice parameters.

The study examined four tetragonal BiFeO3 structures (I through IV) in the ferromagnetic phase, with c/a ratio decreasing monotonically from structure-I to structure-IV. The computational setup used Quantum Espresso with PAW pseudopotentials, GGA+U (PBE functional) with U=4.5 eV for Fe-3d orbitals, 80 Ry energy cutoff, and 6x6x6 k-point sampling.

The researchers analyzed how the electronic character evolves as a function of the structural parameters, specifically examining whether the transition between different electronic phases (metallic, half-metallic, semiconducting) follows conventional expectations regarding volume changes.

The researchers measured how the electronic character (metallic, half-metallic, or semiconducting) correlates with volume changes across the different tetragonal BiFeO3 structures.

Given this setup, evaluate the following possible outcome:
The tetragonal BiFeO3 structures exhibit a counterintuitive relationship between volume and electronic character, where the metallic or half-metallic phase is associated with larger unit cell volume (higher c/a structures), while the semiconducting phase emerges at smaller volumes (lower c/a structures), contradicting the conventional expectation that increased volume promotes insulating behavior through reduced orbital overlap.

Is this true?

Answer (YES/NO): NO